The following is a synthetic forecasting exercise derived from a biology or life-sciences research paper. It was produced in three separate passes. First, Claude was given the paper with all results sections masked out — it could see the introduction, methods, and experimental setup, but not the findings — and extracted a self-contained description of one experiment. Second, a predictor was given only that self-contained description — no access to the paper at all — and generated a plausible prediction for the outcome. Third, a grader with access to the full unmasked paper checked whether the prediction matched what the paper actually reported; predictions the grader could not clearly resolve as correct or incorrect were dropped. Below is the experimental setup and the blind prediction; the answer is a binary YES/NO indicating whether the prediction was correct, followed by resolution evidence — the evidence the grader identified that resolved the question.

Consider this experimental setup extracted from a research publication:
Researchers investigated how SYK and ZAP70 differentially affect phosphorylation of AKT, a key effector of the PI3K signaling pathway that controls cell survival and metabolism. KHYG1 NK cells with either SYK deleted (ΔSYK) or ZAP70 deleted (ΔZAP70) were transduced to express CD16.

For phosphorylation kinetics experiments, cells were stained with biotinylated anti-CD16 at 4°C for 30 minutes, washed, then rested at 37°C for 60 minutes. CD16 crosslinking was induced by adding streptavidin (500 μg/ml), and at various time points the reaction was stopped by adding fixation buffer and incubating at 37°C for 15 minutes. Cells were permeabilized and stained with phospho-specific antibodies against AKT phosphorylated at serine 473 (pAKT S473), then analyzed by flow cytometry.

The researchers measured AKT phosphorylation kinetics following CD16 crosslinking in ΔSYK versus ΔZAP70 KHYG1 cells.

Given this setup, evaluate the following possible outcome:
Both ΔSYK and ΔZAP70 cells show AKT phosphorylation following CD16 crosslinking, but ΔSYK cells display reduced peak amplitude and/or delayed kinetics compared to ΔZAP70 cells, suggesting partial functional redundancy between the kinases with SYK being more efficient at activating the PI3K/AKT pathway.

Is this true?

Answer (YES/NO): NO